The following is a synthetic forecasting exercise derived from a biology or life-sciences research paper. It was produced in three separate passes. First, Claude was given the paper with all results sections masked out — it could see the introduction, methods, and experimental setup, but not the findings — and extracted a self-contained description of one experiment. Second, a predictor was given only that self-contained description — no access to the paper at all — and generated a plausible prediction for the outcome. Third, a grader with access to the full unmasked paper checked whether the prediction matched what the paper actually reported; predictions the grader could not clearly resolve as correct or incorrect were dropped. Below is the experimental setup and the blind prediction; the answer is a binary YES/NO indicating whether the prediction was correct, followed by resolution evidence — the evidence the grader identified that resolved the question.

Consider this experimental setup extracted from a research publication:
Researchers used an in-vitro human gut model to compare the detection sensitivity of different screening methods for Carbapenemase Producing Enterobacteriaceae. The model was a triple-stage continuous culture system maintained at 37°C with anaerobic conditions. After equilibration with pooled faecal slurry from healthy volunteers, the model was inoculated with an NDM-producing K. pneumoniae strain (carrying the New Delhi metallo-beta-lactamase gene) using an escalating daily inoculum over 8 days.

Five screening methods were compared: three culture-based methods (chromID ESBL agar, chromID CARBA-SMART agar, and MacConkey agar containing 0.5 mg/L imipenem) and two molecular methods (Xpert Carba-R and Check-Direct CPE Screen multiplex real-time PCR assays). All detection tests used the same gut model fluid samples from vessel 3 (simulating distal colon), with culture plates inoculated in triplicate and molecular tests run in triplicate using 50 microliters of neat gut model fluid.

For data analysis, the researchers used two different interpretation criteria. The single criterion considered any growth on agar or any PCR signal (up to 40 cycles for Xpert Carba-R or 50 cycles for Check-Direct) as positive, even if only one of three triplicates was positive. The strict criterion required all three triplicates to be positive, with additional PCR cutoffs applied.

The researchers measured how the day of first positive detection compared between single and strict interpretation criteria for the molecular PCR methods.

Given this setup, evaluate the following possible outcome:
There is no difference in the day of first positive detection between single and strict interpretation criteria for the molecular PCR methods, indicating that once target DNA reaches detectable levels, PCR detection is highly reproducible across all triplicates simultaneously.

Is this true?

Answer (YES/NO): NO